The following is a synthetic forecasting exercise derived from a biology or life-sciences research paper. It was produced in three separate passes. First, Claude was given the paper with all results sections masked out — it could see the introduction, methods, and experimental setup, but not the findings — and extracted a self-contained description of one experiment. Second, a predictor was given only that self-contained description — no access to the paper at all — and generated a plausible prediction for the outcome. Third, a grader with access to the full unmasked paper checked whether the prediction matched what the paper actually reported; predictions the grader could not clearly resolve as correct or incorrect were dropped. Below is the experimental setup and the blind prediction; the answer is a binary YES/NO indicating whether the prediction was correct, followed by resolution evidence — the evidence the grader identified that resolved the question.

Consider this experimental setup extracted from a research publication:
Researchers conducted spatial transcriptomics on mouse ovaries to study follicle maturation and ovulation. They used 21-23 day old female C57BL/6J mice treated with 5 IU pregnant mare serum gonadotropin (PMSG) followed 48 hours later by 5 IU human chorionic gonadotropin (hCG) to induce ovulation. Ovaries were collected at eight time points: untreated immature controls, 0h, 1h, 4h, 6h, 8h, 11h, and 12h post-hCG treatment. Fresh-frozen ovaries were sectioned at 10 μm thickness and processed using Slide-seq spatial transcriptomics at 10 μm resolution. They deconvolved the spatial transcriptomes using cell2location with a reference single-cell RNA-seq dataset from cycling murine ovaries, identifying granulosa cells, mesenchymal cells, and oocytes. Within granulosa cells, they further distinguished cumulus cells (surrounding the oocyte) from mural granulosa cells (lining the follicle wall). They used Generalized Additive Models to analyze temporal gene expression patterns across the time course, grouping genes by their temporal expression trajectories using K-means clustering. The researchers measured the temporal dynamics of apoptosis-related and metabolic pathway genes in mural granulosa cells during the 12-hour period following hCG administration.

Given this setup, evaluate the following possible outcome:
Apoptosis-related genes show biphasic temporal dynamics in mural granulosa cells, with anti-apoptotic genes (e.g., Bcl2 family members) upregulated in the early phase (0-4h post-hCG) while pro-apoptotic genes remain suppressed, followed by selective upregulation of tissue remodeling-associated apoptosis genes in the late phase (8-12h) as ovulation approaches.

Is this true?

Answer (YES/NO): NO